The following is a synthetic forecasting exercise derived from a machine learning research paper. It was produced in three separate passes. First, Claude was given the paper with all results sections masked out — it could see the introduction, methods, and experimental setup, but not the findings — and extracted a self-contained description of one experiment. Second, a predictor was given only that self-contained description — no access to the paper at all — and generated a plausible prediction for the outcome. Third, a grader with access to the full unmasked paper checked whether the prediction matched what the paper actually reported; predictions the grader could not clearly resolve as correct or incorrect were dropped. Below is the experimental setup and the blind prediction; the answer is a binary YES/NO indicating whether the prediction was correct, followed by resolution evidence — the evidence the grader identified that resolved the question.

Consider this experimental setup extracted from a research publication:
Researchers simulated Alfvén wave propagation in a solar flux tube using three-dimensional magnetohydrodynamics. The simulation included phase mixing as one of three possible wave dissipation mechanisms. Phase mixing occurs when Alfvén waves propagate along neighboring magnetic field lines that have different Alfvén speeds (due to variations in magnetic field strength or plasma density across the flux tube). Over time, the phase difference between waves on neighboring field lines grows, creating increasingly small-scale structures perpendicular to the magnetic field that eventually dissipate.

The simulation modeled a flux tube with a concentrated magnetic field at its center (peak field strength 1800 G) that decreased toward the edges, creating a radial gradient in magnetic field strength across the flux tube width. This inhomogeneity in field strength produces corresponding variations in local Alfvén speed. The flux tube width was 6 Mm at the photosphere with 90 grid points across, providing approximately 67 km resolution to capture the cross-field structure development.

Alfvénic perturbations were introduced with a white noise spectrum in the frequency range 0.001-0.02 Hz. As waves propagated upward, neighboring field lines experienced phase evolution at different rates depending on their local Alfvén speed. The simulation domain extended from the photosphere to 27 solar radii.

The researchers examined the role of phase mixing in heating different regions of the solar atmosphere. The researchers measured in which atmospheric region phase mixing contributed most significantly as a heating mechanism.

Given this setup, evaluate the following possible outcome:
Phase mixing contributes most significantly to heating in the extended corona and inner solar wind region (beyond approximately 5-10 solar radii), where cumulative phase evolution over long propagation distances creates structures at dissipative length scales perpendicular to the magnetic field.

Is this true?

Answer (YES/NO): NO